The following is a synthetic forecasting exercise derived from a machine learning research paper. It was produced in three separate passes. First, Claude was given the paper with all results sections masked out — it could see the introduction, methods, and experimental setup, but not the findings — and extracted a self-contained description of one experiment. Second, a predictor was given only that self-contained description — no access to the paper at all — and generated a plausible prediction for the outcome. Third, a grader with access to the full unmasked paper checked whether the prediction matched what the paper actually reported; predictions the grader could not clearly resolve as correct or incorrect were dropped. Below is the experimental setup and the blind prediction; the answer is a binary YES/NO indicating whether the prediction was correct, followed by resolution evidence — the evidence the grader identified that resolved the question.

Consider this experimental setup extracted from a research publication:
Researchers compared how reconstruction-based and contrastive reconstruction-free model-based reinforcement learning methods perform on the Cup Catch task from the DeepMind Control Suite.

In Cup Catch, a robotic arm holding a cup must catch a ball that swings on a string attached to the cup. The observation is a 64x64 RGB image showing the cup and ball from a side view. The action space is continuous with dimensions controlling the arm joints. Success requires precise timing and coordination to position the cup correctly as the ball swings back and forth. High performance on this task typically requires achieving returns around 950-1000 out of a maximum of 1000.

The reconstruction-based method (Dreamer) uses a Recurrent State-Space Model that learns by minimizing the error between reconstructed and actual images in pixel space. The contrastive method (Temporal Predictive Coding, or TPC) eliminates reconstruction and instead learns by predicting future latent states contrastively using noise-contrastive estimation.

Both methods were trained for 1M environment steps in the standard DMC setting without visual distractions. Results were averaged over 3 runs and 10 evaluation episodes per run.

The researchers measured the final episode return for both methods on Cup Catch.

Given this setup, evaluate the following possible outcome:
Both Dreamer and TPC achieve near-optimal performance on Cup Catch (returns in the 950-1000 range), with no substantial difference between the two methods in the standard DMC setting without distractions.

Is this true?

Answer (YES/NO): NO